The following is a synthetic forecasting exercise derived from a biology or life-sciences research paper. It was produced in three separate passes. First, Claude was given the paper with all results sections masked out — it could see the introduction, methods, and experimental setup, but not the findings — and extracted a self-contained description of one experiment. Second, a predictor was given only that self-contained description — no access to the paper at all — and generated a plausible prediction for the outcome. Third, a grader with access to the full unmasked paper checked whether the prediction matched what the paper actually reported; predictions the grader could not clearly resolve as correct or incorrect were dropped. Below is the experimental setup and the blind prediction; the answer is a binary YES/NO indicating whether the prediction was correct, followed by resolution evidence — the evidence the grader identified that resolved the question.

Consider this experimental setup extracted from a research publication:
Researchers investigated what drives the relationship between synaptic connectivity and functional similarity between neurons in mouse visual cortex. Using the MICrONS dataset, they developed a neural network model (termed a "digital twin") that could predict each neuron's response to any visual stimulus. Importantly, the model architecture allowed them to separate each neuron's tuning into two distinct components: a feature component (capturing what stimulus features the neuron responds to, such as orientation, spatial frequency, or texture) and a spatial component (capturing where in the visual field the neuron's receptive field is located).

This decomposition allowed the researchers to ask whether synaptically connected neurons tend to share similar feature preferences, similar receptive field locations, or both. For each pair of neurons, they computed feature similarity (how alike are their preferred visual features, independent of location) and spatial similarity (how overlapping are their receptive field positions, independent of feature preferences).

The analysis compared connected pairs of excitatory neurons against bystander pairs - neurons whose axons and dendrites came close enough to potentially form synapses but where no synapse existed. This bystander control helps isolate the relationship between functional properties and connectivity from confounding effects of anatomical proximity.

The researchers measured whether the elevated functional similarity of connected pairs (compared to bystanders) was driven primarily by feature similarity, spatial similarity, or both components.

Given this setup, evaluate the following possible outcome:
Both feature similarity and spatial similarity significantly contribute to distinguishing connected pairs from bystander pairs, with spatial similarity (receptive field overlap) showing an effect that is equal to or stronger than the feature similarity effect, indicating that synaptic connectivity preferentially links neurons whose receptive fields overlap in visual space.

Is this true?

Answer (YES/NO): NO